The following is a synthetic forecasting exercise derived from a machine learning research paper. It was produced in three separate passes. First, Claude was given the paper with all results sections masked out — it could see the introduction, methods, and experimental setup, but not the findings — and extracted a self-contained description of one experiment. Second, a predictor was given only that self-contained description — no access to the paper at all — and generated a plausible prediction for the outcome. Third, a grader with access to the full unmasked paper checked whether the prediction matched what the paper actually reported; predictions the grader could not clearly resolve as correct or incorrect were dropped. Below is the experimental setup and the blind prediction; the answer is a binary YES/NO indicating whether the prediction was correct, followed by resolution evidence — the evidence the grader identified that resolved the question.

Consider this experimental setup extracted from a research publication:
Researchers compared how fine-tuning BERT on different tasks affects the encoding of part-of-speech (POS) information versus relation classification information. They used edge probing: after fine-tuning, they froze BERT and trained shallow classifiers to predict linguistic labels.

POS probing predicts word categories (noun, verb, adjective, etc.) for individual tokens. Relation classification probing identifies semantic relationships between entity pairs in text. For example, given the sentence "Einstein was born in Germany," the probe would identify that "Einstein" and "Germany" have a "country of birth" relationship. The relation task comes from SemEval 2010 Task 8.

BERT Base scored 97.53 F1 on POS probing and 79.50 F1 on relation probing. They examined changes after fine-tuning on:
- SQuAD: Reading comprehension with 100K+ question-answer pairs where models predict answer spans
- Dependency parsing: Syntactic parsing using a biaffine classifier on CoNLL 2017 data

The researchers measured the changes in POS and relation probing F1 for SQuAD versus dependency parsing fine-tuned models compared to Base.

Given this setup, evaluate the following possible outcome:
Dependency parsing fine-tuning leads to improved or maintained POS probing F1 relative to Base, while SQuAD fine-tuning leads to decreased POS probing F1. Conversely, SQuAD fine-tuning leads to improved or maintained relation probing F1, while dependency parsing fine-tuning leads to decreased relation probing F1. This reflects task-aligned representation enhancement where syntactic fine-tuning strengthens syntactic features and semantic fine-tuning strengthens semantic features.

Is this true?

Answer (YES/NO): YES